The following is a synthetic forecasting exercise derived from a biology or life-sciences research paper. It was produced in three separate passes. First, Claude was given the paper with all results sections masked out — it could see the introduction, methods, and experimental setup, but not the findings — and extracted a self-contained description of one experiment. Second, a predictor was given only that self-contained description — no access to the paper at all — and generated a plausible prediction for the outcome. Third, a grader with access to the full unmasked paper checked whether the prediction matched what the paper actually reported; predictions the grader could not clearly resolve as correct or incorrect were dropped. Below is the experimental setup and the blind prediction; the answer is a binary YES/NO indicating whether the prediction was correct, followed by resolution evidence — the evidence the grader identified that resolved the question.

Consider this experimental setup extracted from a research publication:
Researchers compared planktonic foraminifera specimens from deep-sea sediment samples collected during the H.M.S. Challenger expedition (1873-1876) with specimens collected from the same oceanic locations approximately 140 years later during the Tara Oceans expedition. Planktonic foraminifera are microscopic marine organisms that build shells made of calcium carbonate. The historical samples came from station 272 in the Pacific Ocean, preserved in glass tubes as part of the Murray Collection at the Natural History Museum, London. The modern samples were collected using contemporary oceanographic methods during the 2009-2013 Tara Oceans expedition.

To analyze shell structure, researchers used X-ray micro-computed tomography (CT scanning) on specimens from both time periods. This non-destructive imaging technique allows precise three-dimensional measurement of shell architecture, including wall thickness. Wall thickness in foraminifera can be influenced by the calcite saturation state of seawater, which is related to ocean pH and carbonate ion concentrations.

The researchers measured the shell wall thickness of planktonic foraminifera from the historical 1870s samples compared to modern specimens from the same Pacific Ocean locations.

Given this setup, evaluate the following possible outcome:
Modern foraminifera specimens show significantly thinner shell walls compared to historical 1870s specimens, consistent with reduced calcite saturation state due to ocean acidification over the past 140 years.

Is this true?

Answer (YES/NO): YES